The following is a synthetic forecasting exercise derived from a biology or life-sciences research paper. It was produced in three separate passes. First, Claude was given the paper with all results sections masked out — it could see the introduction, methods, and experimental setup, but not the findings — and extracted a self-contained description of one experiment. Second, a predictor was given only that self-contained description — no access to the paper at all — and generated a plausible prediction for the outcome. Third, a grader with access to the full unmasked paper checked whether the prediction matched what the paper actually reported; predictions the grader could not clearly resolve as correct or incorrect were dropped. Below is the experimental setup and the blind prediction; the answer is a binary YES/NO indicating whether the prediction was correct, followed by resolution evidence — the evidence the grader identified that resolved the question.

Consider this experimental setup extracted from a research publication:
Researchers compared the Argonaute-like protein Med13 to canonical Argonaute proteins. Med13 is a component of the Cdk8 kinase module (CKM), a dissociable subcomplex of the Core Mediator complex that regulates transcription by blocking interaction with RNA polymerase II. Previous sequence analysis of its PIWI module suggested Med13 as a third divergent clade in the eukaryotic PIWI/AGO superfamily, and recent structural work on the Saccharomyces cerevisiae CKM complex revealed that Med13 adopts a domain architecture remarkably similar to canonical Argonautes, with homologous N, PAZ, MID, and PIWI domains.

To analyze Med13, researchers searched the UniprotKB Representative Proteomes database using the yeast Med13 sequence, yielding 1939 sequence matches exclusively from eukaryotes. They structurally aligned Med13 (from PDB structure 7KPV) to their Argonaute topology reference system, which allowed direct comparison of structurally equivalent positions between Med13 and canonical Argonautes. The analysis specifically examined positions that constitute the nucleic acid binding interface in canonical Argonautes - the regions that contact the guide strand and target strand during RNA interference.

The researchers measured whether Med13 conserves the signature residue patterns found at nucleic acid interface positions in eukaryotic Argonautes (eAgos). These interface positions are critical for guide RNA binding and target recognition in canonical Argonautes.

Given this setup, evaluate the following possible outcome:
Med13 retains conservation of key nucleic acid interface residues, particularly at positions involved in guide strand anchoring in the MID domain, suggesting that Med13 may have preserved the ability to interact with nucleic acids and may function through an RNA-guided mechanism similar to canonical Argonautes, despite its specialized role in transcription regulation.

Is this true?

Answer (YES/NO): NO